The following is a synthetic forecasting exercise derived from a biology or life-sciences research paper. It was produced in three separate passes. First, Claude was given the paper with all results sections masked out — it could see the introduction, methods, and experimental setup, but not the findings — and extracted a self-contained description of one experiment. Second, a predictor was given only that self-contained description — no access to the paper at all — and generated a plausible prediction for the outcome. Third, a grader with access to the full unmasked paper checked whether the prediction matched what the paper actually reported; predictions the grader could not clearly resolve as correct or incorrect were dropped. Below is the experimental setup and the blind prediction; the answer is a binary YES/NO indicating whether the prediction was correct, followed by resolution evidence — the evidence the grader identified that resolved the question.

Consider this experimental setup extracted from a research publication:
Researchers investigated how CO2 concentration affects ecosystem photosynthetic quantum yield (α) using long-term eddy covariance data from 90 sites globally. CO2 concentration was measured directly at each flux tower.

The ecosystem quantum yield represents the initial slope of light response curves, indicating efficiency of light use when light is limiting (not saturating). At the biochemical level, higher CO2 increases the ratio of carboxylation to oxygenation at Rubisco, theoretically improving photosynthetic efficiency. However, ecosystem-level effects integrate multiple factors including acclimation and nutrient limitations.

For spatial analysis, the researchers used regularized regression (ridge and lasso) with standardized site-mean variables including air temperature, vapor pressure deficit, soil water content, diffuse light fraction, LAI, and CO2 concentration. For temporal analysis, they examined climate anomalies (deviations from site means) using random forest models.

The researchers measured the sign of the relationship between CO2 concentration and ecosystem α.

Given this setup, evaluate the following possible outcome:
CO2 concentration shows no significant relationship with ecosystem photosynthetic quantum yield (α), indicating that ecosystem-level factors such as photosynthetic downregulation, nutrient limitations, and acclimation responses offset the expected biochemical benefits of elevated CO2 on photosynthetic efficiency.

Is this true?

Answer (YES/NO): NO